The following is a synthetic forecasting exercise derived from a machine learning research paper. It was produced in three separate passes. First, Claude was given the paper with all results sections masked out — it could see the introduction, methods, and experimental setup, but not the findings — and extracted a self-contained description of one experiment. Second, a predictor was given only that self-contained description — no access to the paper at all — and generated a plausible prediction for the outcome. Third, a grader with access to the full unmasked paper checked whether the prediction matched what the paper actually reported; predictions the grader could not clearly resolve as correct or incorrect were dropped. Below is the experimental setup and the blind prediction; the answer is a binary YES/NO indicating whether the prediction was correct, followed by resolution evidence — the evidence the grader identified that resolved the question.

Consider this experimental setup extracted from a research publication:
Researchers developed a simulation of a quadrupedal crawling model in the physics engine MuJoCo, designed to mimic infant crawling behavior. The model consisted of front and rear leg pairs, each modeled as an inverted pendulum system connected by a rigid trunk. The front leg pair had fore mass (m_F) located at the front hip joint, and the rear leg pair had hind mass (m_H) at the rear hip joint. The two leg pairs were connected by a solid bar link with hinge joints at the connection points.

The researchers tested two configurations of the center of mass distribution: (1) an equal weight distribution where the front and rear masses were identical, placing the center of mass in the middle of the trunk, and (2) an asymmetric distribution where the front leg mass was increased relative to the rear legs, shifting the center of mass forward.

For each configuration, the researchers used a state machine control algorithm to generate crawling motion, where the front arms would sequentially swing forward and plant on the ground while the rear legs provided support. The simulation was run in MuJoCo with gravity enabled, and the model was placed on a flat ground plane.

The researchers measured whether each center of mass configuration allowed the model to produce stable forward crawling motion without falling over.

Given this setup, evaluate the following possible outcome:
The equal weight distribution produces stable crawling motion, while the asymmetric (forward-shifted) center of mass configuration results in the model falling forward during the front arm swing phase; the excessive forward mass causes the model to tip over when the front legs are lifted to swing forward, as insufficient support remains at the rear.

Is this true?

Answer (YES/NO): NO